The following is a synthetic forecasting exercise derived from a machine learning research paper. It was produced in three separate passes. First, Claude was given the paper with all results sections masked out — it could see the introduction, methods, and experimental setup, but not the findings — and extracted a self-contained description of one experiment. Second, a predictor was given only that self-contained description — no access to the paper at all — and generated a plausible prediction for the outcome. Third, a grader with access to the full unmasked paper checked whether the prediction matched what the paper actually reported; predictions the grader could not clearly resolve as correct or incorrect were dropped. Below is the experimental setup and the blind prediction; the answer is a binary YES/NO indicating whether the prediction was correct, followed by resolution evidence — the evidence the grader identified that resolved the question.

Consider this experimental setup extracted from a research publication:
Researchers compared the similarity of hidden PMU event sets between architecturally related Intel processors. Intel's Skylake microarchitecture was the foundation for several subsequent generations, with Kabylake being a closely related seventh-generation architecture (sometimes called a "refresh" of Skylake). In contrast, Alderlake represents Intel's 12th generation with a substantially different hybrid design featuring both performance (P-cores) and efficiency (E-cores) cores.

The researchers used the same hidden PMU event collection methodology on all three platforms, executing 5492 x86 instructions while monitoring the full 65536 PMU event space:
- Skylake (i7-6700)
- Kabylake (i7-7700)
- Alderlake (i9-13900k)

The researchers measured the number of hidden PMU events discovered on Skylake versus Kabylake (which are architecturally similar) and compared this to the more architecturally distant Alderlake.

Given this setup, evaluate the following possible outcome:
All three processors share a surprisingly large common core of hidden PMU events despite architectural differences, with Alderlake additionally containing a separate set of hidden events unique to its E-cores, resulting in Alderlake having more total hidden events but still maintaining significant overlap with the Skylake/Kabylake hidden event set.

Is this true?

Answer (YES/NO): NO